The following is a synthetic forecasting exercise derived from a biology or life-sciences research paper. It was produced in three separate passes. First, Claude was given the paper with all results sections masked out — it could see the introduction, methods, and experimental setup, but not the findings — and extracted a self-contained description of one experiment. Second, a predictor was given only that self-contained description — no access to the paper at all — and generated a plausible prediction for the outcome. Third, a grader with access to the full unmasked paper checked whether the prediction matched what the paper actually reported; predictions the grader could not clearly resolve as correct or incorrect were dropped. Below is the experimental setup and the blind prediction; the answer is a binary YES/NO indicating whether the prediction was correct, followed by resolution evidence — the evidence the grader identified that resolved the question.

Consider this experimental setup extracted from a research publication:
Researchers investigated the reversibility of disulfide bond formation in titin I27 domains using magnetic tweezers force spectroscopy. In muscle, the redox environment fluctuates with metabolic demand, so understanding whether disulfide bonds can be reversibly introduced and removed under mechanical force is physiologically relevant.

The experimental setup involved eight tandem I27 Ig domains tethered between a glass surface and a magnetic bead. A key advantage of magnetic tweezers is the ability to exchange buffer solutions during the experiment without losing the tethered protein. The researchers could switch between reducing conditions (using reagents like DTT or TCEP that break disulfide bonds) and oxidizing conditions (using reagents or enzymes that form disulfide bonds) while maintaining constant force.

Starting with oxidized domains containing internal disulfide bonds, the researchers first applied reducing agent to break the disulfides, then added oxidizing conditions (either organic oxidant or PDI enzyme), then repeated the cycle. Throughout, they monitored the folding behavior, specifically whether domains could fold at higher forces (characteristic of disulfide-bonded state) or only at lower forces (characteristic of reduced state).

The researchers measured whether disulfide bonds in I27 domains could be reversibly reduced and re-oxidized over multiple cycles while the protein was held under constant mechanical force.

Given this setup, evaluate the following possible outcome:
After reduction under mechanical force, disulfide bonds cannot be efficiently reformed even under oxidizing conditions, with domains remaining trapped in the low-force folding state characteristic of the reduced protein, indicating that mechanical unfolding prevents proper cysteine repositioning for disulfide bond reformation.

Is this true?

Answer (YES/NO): NO